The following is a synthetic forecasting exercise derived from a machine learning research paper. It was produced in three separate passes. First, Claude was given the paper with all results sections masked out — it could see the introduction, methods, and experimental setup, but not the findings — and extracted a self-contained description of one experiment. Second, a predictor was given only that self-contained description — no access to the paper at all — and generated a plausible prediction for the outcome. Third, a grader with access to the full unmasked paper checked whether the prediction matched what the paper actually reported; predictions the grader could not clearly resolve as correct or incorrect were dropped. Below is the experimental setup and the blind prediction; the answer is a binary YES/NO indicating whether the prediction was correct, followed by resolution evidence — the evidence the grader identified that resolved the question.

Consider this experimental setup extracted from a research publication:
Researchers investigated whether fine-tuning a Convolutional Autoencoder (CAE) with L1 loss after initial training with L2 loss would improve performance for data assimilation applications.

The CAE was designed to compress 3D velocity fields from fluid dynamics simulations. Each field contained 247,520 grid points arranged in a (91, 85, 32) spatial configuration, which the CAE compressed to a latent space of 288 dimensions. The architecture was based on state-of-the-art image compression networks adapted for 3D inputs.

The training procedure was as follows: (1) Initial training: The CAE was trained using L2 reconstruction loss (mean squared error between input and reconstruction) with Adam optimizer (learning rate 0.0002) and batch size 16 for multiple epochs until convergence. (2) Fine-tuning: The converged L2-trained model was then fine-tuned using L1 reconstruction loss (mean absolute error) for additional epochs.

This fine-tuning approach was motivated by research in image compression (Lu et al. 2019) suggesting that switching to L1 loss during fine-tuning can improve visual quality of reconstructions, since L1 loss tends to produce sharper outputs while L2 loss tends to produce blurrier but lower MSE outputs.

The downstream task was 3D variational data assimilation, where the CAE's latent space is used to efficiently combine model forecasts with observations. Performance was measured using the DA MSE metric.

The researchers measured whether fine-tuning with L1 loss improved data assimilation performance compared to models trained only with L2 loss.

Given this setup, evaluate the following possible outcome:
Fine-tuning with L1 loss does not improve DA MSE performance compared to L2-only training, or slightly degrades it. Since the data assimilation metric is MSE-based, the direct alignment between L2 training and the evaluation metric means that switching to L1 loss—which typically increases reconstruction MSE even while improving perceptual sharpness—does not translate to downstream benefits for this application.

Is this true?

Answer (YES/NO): YES